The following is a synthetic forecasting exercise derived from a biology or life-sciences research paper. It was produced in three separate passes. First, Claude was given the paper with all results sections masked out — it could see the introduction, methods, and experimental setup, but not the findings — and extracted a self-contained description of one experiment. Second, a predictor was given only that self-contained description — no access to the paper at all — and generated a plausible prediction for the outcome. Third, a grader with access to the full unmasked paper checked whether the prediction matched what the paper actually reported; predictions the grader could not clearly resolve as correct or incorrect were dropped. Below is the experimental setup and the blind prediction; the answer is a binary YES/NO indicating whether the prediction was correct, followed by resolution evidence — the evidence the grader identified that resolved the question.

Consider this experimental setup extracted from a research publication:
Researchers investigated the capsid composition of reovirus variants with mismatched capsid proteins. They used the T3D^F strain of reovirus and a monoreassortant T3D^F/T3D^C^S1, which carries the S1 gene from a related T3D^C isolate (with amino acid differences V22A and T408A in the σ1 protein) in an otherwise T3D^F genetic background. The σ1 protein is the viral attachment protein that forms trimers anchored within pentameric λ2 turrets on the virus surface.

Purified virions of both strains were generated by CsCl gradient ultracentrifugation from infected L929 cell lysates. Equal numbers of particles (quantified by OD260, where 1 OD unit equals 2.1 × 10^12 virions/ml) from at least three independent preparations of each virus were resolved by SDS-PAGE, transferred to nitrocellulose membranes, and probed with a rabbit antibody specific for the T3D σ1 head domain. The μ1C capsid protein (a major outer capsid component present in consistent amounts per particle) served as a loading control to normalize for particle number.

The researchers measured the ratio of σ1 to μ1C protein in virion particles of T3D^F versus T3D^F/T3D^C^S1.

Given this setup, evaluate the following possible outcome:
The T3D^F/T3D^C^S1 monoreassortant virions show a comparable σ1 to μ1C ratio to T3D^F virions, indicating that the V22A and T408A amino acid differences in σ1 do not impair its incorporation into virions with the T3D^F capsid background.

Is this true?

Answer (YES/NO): NO